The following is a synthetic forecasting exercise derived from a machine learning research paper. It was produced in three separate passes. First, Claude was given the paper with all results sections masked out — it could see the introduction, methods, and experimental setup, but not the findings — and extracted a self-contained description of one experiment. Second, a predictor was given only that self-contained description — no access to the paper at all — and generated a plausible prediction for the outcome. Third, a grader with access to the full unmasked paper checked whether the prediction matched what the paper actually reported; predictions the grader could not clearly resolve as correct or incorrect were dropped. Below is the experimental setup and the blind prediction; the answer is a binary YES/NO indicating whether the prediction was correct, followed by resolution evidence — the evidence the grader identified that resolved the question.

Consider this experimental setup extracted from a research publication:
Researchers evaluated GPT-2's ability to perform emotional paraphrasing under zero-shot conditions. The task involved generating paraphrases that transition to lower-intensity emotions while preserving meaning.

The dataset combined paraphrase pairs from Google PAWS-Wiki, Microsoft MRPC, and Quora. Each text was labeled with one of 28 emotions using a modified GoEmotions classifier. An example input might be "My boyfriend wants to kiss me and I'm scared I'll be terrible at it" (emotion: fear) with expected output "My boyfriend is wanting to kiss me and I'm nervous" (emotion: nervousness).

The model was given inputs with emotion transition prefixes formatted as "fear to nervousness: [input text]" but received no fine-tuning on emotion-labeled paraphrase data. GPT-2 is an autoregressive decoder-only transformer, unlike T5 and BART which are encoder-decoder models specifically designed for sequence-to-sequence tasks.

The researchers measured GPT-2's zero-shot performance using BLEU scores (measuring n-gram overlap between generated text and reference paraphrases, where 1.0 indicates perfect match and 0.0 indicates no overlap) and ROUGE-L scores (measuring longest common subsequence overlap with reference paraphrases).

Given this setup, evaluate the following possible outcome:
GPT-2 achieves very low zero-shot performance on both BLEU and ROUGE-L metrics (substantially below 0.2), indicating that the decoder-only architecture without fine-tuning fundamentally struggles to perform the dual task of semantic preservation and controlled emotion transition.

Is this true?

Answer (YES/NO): YES